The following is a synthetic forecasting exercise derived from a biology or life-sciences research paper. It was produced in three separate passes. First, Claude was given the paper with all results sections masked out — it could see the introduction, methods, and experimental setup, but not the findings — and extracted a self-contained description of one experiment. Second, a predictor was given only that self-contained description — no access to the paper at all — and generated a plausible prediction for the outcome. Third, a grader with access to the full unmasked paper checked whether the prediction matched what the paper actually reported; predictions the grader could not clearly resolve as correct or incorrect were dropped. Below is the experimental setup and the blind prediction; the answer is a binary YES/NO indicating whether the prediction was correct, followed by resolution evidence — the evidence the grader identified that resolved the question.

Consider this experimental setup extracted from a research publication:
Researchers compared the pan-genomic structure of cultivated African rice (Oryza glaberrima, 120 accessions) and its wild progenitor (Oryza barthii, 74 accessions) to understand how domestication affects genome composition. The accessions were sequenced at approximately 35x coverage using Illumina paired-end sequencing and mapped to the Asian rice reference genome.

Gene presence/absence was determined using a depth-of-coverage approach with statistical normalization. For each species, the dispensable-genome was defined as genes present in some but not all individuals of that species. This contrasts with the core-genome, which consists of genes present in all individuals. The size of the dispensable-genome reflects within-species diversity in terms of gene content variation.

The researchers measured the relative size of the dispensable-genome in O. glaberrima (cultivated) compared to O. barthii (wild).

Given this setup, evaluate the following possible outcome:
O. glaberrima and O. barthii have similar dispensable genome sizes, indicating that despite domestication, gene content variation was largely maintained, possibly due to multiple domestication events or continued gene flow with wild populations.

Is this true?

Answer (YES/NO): NO